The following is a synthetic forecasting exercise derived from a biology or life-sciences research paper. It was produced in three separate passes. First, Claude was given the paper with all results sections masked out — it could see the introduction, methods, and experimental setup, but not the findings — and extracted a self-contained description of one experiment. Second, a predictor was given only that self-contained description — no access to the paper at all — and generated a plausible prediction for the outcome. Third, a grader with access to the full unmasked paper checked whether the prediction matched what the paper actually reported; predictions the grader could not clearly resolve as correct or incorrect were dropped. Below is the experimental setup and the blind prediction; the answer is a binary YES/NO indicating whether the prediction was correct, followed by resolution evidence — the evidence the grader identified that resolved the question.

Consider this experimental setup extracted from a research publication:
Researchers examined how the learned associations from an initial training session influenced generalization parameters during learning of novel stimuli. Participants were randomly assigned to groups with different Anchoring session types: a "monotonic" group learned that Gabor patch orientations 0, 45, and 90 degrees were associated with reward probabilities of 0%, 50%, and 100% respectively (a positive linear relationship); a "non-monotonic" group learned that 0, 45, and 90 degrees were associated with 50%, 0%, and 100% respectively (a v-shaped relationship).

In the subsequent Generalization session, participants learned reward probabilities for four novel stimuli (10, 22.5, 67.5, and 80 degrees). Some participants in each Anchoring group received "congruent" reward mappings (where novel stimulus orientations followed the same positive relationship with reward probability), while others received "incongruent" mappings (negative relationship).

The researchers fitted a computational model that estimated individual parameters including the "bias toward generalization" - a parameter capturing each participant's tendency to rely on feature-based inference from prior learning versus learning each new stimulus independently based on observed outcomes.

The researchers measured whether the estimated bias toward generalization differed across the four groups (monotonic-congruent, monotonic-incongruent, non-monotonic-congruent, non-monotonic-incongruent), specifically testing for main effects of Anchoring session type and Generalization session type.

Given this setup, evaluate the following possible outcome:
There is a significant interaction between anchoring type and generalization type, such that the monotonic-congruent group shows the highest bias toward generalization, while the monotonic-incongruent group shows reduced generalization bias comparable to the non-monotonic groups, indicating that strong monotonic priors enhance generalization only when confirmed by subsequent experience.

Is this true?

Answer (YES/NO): YES